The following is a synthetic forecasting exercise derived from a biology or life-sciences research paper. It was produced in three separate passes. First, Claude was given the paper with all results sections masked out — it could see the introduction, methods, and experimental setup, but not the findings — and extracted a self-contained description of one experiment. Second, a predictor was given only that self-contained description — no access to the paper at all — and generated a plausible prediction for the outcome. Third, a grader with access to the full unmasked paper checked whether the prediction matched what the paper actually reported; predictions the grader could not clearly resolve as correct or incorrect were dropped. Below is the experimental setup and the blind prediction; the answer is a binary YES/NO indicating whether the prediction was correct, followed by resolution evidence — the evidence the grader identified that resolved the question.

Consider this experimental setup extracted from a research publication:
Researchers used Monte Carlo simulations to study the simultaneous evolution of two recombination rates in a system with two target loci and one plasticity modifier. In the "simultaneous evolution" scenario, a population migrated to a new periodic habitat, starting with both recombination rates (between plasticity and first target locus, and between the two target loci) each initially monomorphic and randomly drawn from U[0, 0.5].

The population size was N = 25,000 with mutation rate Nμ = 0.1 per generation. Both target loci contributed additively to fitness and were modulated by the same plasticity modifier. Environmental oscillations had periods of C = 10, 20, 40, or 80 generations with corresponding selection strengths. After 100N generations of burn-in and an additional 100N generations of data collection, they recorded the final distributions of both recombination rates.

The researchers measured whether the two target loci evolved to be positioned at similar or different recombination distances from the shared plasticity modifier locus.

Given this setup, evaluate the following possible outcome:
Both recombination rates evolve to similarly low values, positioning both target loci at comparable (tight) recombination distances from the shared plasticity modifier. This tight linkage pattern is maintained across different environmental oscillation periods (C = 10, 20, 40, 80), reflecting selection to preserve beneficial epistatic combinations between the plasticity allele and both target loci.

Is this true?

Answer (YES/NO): NO